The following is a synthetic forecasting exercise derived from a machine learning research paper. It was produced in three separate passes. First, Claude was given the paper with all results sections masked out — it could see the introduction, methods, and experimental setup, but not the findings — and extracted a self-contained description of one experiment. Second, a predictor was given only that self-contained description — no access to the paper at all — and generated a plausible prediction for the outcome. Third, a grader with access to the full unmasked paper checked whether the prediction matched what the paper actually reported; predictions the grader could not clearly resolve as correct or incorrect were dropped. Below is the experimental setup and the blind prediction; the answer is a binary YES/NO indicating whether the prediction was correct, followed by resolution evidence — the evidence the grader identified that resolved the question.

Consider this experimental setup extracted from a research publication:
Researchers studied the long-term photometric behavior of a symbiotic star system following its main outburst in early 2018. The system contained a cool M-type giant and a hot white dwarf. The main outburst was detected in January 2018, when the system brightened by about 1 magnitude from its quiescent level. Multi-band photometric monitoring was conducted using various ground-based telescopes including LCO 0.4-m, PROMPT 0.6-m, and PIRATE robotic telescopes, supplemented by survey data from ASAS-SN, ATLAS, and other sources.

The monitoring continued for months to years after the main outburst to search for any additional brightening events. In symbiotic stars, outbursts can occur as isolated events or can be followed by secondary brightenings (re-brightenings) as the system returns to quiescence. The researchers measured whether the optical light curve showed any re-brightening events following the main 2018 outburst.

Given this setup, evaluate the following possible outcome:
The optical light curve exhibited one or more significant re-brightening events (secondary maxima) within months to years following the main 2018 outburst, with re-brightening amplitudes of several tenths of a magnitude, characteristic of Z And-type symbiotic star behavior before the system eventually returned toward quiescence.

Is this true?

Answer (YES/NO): NO